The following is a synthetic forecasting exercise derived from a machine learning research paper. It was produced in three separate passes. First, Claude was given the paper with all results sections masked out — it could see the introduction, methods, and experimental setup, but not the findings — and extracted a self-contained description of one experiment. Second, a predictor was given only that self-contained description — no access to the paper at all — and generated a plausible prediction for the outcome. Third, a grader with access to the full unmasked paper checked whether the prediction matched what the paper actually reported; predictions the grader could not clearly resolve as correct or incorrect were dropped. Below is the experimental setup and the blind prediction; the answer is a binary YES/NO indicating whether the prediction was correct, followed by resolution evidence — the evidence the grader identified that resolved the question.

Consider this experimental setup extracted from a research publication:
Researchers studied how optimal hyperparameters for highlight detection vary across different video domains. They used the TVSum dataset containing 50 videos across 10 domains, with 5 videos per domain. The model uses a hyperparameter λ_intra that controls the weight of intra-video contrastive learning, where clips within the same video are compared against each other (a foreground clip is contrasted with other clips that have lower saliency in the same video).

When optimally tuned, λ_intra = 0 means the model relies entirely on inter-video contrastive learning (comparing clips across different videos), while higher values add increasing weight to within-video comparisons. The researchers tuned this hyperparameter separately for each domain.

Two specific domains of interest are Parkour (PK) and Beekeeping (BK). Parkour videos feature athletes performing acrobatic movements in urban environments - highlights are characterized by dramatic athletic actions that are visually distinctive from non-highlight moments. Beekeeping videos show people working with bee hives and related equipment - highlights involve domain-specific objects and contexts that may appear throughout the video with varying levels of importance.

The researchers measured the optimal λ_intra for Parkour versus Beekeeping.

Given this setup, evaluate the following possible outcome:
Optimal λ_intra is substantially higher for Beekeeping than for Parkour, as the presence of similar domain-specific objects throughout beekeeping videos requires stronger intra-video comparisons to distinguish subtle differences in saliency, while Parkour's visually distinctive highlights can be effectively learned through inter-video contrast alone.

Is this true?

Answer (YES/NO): YES